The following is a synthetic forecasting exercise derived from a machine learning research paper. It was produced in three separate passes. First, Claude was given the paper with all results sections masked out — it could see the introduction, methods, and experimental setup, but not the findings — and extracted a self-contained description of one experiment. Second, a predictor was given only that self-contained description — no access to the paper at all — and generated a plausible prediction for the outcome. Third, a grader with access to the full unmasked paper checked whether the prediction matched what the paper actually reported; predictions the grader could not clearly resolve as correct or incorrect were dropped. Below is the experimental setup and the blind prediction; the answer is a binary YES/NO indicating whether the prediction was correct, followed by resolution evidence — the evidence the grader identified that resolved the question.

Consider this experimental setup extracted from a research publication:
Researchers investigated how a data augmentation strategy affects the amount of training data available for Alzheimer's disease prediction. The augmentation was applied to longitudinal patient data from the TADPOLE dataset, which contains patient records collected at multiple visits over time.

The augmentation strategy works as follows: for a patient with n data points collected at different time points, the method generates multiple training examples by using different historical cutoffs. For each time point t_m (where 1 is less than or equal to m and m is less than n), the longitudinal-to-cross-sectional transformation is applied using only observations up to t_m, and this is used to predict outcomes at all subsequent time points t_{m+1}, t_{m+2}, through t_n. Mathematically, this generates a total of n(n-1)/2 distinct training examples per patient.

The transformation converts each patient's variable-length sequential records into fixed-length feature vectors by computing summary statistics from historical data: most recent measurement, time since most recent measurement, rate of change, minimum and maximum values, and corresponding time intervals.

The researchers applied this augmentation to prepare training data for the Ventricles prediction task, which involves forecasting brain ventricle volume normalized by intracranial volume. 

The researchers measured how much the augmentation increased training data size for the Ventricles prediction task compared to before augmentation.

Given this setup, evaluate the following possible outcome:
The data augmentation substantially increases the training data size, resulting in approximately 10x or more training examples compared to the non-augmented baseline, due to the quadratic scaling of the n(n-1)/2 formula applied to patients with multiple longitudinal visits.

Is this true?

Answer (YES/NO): NO